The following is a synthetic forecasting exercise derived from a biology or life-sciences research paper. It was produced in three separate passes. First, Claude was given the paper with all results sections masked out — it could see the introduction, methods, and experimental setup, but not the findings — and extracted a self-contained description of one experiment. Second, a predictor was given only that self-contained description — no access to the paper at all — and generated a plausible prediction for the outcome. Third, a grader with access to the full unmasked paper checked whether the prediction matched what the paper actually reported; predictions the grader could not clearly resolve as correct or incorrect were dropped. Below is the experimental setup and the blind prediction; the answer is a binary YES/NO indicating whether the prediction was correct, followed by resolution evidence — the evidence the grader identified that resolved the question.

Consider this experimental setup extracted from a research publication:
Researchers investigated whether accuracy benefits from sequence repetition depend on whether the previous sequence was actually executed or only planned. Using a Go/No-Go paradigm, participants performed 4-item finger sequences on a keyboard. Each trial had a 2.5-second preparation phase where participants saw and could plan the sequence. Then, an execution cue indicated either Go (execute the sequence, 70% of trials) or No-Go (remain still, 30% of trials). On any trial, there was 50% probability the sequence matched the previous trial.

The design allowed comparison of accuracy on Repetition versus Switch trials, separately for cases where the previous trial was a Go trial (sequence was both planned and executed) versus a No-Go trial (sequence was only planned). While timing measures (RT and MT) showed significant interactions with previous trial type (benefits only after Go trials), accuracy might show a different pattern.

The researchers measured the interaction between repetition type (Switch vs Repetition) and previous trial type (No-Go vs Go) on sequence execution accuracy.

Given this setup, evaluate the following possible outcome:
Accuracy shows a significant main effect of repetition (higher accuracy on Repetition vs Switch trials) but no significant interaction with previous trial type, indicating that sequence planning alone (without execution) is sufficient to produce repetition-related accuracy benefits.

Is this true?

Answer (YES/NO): YES